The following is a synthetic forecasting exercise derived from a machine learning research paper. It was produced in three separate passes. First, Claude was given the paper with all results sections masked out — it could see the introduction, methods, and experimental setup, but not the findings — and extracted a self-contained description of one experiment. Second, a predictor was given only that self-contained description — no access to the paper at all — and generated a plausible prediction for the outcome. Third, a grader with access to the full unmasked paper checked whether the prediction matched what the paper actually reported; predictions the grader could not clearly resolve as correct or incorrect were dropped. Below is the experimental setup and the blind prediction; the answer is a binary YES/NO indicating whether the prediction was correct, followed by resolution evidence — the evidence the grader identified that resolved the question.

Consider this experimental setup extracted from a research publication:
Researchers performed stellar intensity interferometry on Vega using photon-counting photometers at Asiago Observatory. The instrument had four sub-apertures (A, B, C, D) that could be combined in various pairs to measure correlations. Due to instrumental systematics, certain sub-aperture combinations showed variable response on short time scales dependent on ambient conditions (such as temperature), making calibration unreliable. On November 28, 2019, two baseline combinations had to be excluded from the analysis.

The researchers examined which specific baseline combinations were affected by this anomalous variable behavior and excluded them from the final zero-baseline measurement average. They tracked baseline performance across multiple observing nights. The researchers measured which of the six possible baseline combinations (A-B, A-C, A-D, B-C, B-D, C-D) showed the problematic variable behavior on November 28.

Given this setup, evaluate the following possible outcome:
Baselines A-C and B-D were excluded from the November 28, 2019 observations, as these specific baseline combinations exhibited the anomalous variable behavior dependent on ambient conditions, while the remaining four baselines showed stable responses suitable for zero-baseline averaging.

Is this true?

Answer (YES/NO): NO